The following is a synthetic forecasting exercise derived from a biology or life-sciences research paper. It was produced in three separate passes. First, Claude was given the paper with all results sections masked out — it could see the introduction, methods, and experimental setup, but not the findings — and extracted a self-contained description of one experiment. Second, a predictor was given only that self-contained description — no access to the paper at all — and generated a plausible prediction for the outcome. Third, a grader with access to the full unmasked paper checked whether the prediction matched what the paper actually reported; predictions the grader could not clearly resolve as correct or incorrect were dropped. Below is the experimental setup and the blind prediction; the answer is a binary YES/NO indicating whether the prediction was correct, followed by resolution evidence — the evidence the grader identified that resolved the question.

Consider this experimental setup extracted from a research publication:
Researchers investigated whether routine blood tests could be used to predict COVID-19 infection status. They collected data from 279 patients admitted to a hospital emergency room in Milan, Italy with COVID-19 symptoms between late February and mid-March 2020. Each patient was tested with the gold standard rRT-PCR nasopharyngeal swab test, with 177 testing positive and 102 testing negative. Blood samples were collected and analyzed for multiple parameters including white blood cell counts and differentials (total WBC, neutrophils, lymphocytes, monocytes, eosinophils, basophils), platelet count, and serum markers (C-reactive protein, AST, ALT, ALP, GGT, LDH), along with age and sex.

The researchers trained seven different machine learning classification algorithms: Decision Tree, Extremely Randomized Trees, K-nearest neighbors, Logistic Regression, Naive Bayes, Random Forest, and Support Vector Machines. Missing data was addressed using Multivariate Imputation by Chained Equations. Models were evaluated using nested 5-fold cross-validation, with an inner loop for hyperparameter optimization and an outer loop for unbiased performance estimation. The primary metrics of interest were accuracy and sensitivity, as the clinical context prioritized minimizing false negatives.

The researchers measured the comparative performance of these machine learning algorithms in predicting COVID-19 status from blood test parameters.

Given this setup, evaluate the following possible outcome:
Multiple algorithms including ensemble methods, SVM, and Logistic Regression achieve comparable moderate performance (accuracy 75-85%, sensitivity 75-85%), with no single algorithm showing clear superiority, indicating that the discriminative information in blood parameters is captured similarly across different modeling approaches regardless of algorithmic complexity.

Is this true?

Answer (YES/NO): NO